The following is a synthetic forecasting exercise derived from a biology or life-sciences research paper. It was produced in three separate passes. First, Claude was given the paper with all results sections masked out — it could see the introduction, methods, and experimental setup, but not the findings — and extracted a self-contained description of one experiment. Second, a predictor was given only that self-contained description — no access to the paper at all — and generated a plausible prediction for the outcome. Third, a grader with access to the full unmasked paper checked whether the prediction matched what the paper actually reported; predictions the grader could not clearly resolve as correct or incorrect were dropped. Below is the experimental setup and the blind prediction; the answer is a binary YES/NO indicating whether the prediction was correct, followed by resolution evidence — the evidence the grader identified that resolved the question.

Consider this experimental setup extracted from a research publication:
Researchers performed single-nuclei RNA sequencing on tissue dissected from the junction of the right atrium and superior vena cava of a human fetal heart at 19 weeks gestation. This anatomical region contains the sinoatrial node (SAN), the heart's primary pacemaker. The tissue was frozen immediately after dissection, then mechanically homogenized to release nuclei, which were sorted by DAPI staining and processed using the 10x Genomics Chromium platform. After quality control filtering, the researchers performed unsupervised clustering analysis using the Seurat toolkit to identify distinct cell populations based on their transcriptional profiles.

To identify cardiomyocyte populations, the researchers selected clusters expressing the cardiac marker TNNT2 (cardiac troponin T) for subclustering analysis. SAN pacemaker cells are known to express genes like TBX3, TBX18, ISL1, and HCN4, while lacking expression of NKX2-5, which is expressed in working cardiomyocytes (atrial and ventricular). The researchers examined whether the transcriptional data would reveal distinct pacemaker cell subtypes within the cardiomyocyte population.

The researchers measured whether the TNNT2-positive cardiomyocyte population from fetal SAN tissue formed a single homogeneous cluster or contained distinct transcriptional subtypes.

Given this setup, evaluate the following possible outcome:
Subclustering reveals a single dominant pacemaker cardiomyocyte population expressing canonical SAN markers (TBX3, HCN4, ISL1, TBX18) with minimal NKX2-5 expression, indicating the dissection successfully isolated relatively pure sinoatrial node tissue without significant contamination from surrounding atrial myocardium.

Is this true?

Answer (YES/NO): NO